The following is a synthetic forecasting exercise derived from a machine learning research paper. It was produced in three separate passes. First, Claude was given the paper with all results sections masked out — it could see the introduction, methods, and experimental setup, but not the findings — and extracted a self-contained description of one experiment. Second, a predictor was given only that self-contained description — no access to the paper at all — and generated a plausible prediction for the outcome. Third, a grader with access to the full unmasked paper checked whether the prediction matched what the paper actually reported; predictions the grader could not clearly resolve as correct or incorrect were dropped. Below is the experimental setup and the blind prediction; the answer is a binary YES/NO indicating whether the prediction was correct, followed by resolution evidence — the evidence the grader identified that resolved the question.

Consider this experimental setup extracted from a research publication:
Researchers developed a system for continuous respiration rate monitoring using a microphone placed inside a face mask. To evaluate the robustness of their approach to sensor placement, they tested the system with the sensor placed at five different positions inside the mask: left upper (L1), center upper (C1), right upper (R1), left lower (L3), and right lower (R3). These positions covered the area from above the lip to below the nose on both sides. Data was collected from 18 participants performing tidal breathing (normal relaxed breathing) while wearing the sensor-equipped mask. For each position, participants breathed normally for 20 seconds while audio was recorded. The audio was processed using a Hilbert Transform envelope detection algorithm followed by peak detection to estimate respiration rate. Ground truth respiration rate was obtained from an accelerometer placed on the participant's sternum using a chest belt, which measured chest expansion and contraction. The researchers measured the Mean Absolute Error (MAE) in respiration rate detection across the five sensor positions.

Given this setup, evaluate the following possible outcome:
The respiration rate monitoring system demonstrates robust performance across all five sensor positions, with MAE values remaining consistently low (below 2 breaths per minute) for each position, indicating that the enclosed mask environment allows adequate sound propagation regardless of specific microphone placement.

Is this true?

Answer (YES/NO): NO